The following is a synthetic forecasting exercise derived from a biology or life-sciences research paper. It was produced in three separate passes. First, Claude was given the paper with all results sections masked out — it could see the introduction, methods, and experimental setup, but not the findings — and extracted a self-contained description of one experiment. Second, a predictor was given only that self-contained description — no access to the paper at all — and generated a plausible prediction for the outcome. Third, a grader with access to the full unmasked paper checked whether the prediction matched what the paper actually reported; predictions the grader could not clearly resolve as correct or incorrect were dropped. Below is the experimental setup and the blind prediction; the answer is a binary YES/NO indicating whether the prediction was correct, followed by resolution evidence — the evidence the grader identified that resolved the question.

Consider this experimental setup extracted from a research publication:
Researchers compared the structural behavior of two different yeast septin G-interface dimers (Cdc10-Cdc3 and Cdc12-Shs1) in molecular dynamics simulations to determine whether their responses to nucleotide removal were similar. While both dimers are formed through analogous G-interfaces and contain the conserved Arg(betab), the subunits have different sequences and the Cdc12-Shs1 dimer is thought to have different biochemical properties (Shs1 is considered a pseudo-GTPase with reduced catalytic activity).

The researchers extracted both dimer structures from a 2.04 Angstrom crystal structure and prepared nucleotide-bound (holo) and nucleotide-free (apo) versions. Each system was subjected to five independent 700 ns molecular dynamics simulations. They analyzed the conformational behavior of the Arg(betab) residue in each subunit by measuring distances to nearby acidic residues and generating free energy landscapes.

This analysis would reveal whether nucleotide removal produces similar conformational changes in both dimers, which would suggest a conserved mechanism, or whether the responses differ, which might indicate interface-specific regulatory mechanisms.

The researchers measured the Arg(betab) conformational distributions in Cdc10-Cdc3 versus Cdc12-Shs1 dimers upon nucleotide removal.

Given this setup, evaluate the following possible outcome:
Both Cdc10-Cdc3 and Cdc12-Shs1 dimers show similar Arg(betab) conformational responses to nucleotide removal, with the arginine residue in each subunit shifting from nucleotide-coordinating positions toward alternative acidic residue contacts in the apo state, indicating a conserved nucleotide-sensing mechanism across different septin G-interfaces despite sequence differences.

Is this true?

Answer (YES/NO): NO